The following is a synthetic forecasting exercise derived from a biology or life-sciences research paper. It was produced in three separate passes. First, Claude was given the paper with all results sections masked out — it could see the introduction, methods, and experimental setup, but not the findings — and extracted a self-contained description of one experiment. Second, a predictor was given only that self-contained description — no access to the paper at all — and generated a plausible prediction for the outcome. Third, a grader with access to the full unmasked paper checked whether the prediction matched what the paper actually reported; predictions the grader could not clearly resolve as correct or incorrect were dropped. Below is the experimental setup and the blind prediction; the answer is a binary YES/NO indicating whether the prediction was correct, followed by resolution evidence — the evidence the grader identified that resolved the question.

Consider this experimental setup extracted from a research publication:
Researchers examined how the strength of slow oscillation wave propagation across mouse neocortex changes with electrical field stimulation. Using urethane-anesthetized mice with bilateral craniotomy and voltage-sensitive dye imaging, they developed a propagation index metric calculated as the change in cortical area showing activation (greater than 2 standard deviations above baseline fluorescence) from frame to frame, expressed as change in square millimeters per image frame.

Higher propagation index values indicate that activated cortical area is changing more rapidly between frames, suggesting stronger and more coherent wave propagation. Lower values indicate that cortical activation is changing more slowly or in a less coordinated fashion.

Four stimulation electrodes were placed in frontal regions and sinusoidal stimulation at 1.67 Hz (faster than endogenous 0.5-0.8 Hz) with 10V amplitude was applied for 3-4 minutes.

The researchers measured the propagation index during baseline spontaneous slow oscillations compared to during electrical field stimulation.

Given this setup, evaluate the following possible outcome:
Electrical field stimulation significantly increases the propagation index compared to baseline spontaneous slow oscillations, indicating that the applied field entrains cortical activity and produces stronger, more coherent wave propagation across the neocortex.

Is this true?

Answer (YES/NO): NO